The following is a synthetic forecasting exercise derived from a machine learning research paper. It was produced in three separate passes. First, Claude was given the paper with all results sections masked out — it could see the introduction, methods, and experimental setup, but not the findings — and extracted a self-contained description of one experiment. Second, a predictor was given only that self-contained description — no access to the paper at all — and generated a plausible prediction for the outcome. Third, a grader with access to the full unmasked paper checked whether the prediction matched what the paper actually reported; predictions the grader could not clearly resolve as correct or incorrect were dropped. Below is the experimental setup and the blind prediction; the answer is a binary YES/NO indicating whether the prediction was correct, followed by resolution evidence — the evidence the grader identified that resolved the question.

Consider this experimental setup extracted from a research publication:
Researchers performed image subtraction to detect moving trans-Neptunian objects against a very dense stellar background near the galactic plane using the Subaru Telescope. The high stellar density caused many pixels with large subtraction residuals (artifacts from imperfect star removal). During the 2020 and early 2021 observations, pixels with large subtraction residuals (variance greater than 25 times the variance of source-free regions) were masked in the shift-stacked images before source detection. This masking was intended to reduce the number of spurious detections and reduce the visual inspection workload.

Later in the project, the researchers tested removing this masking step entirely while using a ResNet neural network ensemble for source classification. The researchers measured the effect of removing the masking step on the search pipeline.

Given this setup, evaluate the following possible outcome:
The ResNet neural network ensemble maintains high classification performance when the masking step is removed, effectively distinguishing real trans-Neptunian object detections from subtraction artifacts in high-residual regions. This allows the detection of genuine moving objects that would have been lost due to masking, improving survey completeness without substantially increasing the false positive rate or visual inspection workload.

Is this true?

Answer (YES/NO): YES